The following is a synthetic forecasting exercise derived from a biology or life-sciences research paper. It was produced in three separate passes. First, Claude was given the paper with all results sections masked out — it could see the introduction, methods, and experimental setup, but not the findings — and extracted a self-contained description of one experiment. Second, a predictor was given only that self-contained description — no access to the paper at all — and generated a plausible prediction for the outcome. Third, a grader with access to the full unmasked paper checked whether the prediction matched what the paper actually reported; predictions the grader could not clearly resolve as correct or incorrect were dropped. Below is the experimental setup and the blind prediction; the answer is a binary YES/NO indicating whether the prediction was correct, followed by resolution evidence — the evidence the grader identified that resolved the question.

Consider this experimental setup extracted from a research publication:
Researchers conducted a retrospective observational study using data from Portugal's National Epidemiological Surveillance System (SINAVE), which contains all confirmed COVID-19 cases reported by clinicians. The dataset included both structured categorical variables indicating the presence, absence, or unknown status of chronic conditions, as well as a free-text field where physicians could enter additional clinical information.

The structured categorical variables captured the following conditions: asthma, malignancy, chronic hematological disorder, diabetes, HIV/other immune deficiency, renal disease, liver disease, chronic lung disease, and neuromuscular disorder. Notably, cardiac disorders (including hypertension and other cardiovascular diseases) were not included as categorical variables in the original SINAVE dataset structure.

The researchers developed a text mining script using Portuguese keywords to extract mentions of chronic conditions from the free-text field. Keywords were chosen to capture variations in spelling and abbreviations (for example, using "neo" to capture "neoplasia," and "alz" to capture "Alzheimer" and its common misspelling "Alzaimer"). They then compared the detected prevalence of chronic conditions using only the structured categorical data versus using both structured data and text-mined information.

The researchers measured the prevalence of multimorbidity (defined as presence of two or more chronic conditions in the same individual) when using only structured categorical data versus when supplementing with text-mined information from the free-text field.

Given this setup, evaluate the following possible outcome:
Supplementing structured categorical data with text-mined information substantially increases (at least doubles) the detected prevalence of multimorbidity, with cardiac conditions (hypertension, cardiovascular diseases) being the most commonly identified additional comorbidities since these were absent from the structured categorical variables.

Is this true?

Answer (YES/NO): NO